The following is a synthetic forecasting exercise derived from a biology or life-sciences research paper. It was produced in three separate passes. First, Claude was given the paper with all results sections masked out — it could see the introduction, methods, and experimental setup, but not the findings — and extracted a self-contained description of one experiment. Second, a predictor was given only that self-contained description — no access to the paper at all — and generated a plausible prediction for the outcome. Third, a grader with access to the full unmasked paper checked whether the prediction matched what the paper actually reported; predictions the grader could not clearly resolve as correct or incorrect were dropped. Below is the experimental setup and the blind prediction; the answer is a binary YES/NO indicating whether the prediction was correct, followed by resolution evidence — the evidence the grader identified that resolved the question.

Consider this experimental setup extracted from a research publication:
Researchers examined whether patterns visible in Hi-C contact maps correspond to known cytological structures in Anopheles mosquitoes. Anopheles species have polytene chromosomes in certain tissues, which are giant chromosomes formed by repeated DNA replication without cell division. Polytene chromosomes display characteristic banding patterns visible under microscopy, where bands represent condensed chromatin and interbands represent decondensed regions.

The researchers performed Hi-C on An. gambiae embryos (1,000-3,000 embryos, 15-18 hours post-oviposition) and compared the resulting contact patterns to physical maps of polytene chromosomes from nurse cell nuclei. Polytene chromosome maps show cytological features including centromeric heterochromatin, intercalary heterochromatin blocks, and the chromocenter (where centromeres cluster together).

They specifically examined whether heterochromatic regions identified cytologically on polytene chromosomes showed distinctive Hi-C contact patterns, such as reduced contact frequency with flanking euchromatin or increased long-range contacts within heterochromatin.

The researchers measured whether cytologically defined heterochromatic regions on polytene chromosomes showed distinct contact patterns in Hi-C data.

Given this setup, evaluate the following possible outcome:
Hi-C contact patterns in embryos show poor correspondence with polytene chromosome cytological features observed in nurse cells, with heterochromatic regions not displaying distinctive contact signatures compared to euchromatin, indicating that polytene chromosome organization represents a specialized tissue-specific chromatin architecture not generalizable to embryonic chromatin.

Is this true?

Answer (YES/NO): NO